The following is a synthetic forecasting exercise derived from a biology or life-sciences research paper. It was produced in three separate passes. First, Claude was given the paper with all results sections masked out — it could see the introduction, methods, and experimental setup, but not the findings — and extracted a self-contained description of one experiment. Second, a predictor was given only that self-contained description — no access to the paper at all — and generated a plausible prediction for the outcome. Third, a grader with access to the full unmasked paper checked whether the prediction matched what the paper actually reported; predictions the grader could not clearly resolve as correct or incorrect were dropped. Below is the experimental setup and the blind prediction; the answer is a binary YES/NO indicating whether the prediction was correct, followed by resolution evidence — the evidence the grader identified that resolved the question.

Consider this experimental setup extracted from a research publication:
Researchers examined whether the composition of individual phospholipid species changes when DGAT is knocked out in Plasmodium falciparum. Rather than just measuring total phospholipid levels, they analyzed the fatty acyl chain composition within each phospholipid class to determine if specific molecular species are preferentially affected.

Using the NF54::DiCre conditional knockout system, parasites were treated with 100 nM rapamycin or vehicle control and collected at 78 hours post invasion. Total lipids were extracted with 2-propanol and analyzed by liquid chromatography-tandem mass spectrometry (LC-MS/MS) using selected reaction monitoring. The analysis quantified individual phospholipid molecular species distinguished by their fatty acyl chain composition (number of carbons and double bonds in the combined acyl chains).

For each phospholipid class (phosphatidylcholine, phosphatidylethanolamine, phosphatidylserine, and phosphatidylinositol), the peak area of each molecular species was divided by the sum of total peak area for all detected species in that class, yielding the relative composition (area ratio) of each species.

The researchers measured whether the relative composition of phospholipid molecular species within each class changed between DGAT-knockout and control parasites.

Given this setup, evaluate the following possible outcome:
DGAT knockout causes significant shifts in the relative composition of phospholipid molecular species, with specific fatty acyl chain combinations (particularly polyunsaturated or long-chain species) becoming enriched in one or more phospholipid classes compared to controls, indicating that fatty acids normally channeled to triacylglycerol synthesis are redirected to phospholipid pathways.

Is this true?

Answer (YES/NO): YES